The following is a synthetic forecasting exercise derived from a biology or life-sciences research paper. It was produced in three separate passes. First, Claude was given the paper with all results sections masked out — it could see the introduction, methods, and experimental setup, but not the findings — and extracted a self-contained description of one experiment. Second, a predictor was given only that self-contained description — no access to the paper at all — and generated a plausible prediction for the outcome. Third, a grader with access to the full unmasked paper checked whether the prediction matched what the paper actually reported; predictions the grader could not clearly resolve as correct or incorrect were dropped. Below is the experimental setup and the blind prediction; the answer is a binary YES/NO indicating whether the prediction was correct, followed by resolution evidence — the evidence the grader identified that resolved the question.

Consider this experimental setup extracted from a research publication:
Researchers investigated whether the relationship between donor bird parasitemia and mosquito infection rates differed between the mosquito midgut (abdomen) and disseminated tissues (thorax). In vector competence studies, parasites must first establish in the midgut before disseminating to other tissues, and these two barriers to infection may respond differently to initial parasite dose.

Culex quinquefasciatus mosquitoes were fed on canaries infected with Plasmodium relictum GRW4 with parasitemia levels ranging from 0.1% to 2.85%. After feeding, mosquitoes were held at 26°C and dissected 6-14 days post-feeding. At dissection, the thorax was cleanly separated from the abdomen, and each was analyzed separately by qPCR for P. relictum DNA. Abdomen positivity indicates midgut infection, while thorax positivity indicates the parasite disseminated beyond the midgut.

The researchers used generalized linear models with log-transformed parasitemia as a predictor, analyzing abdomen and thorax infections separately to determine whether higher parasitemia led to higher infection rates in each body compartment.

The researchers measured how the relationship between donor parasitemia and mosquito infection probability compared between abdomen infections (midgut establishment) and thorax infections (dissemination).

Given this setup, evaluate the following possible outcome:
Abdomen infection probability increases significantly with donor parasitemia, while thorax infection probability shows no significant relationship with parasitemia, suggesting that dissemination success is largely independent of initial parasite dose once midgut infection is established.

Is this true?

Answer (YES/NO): NO